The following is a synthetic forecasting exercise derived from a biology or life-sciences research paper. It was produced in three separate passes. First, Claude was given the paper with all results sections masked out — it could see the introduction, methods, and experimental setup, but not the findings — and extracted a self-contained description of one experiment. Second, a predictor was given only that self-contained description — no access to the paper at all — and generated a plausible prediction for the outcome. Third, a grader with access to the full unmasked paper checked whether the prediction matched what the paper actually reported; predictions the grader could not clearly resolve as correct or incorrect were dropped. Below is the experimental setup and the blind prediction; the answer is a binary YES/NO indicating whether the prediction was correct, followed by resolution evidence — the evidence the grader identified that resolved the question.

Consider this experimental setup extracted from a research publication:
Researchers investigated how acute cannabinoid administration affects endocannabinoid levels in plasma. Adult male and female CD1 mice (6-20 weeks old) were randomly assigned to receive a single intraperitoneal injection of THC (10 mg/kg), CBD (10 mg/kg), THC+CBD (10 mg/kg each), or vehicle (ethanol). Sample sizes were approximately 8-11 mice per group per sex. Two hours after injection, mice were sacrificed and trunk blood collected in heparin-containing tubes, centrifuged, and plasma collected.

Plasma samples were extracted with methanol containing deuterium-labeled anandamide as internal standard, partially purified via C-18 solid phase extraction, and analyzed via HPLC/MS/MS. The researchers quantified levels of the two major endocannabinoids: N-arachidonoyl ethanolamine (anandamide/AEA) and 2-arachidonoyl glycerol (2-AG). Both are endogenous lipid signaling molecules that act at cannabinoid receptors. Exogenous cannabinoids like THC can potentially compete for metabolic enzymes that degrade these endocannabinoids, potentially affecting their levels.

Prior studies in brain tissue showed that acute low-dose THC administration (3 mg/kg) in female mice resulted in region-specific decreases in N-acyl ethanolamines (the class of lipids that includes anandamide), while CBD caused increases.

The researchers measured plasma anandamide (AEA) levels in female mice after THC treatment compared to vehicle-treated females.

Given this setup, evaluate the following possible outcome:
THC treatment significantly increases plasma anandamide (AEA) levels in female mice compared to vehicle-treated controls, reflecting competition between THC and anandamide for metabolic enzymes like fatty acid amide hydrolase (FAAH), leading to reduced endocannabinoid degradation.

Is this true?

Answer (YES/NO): NO